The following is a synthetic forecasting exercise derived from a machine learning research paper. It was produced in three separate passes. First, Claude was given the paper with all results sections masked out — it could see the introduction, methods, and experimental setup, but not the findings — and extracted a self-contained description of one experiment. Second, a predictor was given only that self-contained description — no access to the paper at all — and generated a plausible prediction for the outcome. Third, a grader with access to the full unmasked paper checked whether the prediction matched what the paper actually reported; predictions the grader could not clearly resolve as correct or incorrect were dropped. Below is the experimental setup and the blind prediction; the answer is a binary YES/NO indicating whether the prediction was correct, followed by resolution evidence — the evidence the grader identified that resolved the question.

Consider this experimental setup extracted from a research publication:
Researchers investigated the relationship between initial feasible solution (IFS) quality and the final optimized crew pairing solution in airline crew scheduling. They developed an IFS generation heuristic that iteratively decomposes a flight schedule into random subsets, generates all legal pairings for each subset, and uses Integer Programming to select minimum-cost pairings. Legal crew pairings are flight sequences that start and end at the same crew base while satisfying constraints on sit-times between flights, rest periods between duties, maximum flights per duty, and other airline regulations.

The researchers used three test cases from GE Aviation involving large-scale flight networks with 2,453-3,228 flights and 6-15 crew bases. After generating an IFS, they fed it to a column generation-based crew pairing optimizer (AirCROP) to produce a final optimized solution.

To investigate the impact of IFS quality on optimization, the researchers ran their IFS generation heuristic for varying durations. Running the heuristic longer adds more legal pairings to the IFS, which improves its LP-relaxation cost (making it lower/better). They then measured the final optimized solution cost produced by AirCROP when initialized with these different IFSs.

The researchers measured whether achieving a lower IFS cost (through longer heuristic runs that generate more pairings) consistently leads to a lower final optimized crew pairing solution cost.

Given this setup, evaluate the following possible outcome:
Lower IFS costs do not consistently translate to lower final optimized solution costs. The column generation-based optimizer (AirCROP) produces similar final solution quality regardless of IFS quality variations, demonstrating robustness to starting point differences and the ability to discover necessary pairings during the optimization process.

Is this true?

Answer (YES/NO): NO